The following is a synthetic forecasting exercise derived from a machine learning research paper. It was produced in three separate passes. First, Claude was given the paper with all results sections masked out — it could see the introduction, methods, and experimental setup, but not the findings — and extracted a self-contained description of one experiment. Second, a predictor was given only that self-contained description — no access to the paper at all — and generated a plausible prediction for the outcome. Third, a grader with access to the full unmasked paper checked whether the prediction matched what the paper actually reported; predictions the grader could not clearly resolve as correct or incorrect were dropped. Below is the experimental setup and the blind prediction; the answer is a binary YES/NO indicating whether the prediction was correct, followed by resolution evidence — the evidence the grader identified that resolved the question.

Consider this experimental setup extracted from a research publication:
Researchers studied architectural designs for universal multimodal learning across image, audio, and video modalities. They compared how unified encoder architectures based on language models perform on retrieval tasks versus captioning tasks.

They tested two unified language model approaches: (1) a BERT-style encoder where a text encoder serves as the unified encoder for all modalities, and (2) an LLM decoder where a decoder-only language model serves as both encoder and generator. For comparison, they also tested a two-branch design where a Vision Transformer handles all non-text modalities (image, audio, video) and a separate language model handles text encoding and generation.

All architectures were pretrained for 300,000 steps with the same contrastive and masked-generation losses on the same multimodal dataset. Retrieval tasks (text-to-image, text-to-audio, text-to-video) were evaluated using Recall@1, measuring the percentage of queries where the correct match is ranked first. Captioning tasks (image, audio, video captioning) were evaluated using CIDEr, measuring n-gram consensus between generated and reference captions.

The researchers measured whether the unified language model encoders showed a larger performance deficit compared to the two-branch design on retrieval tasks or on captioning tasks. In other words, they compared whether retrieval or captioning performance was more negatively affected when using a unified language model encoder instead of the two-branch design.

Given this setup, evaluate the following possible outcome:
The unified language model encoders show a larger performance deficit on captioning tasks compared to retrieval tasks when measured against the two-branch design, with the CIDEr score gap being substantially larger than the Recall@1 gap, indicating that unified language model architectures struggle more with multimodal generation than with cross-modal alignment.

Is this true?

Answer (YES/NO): NO